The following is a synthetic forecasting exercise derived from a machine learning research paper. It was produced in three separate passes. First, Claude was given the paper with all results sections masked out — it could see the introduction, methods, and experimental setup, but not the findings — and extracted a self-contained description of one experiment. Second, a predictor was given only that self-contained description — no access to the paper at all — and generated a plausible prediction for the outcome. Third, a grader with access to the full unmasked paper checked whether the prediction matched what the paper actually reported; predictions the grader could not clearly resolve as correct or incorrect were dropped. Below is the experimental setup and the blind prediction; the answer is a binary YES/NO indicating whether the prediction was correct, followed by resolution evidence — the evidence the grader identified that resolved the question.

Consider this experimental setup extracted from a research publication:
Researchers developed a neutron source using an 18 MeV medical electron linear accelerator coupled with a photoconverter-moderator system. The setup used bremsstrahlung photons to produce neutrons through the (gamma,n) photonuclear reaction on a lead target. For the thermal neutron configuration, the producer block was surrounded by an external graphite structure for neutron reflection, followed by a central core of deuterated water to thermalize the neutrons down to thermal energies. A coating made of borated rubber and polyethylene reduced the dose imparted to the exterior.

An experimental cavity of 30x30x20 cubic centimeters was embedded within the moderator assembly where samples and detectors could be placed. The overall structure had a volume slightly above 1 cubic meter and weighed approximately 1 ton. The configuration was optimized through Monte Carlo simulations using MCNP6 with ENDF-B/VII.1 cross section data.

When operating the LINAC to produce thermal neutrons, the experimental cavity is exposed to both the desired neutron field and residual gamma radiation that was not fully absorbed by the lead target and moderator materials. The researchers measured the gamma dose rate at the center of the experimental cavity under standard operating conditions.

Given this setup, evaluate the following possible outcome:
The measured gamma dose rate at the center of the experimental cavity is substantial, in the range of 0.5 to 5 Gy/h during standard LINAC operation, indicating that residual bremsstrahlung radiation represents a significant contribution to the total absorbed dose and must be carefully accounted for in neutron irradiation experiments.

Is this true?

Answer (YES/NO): NO